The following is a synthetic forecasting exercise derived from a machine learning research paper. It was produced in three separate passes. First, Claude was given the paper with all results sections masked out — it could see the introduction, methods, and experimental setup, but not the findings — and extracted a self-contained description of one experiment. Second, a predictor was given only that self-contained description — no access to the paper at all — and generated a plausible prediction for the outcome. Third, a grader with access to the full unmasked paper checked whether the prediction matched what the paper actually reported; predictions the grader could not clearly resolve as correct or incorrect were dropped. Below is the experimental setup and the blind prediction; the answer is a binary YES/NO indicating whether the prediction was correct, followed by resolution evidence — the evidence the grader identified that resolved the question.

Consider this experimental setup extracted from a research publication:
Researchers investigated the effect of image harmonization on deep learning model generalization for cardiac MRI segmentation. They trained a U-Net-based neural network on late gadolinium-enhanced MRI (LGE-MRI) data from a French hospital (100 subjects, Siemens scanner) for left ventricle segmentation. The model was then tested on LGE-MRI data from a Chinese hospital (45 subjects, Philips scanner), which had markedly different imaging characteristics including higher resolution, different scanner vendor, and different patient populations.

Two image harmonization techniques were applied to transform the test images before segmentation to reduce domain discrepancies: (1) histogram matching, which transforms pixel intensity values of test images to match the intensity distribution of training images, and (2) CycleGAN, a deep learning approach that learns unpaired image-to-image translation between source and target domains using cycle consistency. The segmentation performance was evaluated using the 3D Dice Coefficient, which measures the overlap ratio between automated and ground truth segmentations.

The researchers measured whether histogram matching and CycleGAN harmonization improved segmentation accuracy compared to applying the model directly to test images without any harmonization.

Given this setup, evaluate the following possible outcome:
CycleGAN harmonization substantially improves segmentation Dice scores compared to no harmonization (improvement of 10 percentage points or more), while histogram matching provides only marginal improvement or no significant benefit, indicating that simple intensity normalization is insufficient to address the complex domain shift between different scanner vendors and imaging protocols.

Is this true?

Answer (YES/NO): NO